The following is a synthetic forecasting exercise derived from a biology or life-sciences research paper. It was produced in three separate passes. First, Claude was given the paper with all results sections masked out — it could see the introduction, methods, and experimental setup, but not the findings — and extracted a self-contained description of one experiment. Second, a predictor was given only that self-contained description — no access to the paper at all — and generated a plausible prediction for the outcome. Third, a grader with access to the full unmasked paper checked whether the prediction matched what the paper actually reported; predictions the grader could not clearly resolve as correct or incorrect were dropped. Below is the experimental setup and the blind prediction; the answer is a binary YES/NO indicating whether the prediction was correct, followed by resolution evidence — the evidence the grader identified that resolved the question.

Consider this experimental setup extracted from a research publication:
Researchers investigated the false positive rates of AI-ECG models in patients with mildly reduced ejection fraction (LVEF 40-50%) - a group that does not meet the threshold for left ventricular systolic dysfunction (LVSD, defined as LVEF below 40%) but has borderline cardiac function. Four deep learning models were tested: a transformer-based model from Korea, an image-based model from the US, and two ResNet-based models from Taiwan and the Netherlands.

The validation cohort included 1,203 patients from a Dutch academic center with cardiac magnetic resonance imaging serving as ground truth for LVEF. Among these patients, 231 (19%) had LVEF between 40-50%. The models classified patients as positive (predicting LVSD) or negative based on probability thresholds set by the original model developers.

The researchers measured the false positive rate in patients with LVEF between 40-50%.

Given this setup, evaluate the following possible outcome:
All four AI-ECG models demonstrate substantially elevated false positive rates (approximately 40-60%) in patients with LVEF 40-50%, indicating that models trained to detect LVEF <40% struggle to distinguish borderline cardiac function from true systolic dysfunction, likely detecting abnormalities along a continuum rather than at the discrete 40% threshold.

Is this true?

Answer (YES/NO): NO